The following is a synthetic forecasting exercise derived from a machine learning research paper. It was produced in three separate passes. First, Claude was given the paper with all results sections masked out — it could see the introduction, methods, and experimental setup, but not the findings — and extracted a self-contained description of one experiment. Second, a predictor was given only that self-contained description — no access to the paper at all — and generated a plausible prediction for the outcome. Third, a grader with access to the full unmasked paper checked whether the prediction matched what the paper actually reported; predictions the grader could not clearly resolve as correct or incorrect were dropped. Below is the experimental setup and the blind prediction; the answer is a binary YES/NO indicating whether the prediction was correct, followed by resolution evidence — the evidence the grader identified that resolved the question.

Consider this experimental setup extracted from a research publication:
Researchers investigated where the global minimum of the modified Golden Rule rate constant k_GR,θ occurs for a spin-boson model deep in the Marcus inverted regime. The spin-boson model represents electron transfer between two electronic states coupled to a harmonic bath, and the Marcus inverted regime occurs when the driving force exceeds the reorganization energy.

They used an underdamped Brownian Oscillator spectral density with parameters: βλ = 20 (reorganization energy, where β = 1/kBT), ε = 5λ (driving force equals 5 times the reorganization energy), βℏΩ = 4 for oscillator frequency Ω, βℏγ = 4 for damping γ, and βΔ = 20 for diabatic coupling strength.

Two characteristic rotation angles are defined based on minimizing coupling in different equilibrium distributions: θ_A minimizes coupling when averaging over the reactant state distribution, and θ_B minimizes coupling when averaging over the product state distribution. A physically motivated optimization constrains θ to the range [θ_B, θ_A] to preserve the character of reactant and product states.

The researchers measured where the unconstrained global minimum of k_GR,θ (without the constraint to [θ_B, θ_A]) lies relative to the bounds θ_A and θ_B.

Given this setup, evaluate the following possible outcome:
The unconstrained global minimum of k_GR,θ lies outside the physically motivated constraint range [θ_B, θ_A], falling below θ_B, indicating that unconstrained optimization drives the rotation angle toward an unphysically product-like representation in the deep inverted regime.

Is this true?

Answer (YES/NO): NO